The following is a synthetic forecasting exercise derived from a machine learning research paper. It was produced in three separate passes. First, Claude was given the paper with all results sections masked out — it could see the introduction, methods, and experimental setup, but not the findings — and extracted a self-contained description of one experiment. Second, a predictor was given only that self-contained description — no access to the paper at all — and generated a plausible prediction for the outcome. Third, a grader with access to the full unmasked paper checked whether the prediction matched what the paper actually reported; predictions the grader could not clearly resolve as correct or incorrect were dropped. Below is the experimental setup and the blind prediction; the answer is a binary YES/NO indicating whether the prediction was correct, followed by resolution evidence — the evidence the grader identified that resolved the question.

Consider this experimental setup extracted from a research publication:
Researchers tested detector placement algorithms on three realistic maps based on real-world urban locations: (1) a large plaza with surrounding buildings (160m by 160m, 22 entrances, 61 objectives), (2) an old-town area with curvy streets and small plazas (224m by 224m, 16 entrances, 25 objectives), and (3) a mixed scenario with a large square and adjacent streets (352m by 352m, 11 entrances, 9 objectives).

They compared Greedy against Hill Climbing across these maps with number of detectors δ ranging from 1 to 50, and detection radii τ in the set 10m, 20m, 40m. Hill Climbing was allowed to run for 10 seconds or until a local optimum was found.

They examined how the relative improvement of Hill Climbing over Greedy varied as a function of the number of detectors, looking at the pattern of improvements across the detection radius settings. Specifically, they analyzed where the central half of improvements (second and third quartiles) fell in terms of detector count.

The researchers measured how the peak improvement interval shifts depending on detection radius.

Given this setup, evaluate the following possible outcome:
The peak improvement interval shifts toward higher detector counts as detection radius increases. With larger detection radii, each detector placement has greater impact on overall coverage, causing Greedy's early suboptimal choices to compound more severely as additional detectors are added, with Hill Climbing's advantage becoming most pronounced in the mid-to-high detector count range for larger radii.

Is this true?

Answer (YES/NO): NO